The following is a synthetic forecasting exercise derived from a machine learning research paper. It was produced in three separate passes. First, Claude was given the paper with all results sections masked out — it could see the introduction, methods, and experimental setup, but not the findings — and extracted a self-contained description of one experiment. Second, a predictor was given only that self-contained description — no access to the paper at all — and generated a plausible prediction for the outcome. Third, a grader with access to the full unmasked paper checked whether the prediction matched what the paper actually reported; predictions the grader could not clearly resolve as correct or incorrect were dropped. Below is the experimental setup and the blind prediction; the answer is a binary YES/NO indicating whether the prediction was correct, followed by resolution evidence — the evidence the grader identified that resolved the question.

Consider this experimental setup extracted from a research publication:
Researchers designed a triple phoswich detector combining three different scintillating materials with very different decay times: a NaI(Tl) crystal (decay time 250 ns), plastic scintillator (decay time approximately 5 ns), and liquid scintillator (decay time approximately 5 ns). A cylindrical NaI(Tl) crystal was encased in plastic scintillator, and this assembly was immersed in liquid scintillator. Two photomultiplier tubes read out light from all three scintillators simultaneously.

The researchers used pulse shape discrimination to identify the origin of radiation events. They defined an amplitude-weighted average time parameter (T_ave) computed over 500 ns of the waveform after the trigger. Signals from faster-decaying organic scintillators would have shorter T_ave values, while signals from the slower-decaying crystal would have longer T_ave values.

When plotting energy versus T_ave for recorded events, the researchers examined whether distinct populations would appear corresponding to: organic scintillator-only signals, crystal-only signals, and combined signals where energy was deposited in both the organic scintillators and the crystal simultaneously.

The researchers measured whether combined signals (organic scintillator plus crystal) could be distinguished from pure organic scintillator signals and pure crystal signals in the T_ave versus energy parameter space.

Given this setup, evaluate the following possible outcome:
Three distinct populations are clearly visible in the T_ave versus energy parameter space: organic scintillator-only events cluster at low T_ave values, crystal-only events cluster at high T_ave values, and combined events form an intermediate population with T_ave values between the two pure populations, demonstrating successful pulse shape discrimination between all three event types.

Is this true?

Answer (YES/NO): YES